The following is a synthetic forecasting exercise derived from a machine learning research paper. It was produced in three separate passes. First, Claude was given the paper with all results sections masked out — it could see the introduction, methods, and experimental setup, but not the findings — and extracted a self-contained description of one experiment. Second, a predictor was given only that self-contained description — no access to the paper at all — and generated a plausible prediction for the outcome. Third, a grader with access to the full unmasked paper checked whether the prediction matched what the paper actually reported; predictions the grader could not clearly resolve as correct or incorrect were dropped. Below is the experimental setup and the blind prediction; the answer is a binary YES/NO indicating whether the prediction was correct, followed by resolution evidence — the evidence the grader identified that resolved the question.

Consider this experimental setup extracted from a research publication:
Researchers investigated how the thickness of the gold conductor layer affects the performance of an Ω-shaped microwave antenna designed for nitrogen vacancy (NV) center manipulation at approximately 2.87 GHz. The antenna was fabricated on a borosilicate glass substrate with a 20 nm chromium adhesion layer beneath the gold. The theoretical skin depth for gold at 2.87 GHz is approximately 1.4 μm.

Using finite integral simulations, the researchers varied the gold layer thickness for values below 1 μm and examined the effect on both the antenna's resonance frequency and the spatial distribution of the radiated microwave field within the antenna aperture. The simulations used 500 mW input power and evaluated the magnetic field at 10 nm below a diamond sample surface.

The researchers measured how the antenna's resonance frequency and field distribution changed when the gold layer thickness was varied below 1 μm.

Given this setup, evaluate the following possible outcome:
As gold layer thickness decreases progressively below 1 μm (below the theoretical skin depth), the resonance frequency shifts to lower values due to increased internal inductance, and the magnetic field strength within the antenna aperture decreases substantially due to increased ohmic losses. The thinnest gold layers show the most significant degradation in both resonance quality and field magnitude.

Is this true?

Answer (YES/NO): NO